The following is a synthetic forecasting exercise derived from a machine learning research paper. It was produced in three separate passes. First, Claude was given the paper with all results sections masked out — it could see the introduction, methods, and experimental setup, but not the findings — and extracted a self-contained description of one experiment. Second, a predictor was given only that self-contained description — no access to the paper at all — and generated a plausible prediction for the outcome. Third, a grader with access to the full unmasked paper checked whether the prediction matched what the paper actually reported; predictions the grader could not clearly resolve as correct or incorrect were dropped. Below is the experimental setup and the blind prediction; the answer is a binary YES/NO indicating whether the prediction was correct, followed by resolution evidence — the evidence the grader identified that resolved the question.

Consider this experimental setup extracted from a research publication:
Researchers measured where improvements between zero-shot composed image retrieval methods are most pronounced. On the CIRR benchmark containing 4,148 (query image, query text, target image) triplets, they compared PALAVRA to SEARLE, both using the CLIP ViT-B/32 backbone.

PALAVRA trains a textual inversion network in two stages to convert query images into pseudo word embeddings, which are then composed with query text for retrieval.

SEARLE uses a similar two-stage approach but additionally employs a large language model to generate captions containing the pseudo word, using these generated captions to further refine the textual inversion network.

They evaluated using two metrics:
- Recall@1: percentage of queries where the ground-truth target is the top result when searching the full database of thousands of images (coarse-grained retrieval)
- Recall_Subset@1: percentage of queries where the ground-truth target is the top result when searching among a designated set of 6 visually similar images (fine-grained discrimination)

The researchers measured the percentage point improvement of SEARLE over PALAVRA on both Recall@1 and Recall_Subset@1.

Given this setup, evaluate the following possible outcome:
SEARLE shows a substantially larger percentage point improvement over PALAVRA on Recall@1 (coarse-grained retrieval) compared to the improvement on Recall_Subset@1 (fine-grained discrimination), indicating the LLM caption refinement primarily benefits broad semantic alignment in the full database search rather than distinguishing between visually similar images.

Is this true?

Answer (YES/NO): NO